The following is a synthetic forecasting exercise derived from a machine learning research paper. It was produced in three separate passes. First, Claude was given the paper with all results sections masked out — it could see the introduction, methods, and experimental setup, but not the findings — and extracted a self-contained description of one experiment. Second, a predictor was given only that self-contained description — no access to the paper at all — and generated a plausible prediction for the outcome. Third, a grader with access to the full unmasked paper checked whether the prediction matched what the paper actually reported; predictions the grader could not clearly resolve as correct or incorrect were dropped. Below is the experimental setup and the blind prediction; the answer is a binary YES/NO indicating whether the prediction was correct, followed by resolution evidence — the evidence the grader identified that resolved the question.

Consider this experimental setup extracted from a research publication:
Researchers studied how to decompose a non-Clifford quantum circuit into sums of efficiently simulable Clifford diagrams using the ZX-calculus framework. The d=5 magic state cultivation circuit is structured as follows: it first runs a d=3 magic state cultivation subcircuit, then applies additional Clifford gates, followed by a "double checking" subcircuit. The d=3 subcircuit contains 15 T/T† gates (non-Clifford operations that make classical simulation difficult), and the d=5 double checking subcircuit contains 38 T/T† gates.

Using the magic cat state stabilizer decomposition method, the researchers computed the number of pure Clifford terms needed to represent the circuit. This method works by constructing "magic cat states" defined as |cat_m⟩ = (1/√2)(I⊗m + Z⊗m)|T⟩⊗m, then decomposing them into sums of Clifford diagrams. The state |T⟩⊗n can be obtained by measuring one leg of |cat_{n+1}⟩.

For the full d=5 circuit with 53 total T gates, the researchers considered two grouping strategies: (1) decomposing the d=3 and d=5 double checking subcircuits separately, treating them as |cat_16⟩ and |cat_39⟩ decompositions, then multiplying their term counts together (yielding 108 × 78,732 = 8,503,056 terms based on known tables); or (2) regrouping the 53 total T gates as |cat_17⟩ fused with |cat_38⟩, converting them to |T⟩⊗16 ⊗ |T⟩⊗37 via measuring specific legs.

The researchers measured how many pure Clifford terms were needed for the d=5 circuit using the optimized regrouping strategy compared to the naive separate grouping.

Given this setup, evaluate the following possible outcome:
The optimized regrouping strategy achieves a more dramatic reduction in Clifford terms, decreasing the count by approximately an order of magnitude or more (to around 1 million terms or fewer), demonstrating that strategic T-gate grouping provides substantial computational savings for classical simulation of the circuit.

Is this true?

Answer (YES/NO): NO